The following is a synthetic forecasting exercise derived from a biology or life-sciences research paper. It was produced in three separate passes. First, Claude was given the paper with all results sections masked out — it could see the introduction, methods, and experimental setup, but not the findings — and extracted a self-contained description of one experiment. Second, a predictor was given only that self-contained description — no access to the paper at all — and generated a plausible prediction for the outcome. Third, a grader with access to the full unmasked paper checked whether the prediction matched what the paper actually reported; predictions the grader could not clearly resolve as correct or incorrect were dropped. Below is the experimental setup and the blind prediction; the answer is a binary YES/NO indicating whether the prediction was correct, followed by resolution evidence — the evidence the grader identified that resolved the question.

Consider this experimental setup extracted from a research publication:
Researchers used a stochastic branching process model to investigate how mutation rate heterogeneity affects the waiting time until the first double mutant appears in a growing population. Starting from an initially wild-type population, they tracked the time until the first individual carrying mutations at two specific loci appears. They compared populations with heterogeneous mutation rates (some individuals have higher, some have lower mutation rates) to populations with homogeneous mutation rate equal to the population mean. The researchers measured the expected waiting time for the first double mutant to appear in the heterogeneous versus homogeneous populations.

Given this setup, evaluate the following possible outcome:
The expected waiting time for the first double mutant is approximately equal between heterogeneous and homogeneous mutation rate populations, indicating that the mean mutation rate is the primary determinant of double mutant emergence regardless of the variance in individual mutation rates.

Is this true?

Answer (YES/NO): NO